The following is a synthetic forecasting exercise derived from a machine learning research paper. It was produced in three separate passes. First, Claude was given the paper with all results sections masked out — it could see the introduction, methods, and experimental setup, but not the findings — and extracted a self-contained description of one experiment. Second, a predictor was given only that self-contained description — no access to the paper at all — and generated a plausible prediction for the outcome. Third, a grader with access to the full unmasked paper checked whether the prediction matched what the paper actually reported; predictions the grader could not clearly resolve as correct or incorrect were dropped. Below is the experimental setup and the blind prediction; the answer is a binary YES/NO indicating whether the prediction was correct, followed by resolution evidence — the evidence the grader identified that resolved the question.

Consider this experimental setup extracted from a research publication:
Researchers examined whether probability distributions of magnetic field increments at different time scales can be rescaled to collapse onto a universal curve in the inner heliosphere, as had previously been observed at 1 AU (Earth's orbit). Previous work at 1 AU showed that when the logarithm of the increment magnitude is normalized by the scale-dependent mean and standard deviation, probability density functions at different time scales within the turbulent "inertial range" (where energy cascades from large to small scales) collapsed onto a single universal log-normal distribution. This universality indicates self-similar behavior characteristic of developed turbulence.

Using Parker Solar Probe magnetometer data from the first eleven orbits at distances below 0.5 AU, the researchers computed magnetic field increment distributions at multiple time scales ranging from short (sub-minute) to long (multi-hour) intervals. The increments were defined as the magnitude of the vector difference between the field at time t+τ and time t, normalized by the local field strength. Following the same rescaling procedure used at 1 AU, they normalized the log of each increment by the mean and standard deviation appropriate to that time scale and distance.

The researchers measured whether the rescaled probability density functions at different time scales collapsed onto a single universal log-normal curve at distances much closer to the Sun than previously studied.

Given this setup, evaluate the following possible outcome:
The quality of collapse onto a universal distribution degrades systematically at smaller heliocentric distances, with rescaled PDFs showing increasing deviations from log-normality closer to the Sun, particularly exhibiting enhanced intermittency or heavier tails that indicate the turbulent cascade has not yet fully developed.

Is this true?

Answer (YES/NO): NO